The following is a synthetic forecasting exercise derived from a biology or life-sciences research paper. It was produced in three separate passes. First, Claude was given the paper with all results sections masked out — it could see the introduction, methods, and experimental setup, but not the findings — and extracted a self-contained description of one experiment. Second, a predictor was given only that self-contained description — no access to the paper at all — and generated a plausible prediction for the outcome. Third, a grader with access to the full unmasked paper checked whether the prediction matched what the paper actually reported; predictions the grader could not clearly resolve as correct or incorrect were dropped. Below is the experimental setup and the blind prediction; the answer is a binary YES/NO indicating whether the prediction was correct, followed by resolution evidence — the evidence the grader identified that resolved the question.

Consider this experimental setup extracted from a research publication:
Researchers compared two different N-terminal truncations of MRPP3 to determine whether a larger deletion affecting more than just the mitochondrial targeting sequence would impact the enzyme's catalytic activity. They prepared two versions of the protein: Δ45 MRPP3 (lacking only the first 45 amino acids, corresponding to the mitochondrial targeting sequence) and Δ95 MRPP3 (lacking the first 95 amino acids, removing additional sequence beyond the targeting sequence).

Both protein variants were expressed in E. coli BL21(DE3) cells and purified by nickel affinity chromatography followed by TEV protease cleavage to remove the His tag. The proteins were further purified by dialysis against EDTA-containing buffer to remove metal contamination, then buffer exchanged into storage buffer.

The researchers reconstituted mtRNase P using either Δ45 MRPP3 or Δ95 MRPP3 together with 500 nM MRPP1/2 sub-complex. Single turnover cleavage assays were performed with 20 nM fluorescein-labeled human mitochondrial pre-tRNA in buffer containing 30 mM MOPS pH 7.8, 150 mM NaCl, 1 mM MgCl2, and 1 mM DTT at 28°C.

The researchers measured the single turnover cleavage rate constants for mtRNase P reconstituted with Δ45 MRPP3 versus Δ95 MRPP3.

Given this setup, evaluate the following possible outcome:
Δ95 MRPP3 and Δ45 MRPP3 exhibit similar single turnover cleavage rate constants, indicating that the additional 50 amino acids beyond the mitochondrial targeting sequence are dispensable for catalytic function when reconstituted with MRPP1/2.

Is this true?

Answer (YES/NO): YES